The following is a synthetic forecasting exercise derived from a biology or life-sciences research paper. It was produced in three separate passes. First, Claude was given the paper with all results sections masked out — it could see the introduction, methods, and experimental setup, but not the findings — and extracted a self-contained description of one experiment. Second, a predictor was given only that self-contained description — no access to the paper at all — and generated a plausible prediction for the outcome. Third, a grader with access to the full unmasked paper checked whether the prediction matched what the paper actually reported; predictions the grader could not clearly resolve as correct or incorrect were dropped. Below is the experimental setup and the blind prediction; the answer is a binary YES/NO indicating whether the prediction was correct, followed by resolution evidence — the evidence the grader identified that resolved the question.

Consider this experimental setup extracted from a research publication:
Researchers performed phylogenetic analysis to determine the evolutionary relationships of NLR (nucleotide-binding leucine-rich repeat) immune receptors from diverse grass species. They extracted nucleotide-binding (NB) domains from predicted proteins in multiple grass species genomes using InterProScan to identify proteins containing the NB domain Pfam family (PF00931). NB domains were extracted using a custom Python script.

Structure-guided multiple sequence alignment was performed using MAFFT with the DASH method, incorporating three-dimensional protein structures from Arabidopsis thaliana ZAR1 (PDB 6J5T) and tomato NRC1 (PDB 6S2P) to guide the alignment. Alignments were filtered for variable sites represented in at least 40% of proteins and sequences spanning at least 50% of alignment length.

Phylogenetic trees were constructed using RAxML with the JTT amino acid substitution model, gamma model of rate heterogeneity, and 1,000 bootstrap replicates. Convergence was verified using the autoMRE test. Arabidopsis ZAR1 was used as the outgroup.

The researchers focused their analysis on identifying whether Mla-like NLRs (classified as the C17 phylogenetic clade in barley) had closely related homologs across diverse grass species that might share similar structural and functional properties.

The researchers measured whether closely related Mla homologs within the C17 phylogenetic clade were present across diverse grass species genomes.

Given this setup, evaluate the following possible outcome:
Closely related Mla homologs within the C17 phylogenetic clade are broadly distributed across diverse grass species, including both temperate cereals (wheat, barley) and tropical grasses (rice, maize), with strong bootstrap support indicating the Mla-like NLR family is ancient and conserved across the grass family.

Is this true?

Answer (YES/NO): NO